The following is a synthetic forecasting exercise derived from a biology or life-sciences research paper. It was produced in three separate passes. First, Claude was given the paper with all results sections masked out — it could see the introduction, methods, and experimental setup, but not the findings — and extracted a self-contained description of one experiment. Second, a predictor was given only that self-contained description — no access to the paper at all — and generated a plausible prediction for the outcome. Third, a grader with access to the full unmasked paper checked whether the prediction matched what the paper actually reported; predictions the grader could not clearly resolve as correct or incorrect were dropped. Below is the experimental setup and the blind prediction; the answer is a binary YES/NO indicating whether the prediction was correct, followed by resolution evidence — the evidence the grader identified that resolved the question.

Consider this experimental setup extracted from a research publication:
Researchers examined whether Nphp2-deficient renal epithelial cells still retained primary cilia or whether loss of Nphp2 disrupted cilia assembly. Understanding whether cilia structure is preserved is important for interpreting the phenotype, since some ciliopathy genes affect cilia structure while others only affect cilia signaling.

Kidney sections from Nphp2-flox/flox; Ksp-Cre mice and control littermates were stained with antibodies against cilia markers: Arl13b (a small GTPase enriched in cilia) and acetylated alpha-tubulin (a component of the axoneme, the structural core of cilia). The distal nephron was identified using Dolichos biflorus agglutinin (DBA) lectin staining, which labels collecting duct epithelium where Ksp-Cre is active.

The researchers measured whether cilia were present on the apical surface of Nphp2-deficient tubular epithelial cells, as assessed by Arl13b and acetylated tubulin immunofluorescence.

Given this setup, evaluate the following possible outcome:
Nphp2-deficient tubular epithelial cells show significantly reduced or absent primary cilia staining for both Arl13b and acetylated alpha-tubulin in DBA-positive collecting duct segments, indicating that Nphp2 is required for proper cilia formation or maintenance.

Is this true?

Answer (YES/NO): NO